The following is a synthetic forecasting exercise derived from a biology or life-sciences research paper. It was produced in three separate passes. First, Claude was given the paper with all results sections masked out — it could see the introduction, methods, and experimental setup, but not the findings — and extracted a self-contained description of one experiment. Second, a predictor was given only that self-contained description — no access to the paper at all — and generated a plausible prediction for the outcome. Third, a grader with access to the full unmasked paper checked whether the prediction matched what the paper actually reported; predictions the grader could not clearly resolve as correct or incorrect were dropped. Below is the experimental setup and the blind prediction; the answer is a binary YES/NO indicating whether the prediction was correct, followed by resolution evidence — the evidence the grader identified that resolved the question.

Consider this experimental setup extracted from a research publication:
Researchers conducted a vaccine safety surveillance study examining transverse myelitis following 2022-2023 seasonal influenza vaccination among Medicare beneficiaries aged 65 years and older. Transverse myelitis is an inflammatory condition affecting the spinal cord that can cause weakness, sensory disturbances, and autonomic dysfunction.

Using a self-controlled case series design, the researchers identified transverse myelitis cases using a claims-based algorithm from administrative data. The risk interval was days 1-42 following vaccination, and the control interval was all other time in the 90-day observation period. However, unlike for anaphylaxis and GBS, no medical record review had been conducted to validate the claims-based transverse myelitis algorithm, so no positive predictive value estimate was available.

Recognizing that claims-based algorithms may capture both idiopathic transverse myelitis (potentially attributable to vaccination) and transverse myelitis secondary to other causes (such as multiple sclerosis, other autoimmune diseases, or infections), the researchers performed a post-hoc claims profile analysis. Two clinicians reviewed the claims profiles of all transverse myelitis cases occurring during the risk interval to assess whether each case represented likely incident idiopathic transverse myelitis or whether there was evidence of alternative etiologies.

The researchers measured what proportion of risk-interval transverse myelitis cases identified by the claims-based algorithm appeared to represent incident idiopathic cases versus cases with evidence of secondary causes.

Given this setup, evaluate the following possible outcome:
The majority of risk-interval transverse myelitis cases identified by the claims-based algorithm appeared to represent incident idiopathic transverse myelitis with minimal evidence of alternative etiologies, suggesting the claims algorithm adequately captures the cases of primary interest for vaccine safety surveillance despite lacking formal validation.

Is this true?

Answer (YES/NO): NO